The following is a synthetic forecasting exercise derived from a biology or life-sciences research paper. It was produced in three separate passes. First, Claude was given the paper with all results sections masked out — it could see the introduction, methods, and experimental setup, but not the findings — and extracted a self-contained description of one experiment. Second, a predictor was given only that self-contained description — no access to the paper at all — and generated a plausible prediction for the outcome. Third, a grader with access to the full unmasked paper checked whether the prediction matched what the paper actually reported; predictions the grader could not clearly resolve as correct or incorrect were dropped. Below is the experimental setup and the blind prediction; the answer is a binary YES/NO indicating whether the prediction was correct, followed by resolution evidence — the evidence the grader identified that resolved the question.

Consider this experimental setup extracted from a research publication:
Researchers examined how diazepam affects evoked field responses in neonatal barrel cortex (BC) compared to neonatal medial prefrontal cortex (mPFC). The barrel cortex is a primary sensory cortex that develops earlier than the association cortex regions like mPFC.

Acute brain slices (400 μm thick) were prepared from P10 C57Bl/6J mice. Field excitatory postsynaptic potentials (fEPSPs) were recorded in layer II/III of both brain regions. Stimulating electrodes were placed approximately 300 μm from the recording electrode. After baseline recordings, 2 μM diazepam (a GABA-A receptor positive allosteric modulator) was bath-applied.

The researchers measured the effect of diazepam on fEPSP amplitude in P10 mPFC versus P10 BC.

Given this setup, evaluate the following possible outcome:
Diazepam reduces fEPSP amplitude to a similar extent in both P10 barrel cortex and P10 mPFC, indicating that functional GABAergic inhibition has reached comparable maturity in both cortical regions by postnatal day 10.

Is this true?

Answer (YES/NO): NO